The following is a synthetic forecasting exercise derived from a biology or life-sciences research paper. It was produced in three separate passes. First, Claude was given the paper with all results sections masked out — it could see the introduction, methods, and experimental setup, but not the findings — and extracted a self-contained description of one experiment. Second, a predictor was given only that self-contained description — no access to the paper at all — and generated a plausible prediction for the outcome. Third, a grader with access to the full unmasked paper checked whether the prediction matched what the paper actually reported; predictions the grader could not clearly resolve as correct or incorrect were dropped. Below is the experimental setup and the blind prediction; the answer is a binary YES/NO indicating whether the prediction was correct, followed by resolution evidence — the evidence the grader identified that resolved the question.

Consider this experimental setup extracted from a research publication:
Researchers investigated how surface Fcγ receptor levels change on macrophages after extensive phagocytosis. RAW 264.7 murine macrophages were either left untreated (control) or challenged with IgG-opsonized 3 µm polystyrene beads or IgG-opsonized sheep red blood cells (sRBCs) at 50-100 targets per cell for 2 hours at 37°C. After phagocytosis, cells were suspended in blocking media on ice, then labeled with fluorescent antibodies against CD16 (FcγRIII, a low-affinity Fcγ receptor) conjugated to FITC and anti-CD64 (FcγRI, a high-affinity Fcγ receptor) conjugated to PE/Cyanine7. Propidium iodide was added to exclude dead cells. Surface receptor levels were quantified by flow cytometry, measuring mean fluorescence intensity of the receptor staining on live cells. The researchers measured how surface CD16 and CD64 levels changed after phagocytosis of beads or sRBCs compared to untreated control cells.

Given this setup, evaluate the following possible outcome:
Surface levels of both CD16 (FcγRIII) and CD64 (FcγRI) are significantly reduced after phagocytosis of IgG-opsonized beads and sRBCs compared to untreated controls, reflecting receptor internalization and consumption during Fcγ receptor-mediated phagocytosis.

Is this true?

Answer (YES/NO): YES